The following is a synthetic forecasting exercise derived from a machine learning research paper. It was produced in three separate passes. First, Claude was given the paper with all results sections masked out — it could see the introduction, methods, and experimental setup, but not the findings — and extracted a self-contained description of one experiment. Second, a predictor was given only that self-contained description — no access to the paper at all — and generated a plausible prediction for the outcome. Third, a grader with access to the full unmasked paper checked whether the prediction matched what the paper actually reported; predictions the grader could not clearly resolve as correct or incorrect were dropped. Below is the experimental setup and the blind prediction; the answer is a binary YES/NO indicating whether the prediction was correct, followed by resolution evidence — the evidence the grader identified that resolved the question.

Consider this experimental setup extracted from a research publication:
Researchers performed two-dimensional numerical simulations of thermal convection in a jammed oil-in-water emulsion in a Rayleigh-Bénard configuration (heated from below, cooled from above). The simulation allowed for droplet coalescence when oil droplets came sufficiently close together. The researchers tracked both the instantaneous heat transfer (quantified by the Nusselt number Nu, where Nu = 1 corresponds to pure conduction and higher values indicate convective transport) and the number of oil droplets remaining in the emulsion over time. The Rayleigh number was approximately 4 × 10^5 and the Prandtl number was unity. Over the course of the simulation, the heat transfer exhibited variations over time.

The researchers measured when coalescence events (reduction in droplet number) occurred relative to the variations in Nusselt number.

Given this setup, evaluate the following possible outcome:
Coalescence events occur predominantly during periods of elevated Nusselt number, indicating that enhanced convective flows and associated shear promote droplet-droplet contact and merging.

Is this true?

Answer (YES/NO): YES